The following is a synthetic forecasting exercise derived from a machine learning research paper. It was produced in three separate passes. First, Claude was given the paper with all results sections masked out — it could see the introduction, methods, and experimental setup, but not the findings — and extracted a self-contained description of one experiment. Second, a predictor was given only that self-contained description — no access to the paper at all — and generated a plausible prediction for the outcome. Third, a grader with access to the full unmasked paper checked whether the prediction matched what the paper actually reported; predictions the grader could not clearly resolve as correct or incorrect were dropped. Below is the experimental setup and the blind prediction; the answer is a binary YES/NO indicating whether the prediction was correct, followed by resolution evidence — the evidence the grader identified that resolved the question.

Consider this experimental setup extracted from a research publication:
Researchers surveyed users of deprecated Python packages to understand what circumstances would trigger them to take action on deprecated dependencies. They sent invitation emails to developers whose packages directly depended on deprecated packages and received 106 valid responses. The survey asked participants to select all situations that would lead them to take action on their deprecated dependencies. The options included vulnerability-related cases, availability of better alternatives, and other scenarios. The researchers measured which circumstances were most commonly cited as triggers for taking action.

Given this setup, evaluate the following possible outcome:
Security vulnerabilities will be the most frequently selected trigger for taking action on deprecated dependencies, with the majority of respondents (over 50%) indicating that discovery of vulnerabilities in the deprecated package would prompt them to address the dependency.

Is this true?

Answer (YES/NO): YES